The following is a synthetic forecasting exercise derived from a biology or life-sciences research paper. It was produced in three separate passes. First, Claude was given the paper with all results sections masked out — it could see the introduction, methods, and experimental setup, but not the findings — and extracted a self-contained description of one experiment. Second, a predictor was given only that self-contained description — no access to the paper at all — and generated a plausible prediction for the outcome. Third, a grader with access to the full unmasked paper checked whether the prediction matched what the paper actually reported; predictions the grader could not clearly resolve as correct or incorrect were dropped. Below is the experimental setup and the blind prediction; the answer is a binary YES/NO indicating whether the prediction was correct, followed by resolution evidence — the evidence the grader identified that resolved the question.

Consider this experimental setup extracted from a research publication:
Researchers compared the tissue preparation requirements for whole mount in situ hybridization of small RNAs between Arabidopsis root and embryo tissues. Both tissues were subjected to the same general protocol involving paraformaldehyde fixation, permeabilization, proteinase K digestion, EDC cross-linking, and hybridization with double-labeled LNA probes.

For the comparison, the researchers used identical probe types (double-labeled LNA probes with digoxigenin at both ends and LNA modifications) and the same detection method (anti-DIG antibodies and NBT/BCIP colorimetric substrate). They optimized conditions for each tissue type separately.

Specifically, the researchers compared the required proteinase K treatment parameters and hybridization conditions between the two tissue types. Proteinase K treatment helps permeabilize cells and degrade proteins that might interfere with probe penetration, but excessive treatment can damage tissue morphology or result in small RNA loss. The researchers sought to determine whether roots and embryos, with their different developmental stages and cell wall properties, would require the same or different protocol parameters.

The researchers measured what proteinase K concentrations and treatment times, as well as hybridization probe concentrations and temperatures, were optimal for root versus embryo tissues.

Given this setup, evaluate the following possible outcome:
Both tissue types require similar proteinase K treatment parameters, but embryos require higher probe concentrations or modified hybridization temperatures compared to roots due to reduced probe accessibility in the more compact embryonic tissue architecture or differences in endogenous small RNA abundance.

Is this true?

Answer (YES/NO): NO